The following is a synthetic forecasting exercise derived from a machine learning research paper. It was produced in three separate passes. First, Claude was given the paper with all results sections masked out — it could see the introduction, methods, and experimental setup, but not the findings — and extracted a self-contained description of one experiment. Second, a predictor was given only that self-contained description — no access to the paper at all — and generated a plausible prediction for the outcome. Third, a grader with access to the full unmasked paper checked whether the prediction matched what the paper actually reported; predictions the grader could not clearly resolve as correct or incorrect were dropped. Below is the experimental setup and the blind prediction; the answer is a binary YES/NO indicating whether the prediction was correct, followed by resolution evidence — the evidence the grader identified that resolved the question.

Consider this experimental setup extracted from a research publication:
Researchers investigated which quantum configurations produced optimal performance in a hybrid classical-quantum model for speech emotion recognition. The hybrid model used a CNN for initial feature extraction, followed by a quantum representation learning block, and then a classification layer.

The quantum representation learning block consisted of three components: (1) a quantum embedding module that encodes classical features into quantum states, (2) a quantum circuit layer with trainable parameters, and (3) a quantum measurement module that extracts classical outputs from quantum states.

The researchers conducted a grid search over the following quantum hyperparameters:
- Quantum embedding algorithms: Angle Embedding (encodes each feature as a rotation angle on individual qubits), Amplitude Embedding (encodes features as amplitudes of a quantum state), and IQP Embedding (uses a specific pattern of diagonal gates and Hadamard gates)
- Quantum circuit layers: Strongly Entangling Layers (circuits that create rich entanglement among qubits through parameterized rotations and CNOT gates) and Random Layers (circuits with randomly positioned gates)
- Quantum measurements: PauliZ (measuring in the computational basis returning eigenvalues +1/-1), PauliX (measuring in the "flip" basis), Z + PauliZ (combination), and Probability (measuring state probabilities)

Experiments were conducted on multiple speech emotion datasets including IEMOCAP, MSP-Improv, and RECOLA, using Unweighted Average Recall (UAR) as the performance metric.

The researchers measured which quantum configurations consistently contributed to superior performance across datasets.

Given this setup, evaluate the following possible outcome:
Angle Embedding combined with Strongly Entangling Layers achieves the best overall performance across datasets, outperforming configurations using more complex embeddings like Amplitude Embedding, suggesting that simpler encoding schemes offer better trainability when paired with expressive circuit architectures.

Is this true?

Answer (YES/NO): NO